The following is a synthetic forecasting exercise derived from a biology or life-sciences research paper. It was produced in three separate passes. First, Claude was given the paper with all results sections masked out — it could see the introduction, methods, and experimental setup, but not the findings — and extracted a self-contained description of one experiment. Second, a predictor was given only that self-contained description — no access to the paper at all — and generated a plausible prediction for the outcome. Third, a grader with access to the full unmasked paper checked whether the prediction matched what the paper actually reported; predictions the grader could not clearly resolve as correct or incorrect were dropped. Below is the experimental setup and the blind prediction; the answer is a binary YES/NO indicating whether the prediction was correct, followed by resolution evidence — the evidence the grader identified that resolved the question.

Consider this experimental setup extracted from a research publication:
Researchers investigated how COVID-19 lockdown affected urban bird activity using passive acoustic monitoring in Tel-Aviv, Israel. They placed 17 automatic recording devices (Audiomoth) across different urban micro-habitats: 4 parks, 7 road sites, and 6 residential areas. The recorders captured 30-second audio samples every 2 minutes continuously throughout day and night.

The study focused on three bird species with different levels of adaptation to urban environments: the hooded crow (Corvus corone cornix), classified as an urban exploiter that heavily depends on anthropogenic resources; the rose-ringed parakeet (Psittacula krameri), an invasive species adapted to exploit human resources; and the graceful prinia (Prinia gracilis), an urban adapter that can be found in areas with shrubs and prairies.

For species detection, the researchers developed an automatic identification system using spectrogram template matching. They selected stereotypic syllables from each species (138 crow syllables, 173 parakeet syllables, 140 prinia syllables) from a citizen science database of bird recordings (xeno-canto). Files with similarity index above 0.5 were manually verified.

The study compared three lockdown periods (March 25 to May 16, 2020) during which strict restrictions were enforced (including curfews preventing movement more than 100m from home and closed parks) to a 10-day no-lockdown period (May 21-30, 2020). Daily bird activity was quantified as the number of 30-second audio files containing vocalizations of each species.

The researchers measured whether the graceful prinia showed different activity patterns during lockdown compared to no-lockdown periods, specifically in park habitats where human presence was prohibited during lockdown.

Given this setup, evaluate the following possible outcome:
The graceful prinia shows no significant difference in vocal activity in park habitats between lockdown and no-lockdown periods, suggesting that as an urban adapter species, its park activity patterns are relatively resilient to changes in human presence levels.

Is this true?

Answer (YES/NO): NO